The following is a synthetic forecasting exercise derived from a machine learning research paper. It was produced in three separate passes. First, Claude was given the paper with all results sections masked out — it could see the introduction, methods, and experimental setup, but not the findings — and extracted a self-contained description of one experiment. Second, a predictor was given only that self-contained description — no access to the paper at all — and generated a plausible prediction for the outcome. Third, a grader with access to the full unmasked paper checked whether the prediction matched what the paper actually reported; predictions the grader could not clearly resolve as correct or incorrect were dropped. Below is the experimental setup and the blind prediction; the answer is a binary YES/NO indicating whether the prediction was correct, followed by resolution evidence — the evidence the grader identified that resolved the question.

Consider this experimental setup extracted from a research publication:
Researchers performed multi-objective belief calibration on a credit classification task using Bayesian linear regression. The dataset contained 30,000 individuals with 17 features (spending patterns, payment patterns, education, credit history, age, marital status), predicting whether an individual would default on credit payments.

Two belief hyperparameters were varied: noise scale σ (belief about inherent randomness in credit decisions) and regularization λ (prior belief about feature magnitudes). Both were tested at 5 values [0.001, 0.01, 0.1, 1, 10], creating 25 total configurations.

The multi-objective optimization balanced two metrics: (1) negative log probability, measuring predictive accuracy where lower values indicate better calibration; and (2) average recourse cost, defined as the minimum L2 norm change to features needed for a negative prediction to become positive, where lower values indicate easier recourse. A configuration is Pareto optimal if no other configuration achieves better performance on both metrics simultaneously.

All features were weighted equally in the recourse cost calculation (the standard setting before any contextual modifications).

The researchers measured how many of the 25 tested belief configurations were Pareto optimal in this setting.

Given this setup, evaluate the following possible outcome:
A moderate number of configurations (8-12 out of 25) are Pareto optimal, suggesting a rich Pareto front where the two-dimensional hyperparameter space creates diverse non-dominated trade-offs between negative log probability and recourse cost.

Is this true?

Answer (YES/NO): NO